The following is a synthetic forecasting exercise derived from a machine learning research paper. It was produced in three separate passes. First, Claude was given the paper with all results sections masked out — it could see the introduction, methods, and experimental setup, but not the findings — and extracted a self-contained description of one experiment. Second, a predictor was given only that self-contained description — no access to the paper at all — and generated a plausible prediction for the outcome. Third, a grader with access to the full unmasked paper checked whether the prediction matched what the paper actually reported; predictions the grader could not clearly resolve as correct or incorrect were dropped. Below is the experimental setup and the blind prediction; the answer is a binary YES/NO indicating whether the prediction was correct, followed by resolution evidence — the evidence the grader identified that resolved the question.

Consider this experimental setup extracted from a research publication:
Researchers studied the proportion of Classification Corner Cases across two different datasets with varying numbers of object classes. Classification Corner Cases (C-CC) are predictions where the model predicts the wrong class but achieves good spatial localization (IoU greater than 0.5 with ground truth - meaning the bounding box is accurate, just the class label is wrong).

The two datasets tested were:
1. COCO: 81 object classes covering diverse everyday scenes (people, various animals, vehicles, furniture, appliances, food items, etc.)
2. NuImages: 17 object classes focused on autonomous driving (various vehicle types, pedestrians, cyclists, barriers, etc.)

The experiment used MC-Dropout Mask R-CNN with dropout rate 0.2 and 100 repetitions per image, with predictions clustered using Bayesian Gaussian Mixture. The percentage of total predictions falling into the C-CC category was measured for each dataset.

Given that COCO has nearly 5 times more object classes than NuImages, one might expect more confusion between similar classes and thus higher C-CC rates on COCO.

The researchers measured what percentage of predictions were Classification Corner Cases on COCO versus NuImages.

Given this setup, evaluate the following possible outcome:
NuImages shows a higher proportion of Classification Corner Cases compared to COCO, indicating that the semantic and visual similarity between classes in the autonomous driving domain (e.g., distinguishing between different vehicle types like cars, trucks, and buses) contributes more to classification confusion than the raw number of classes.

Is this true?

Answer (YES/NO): NO